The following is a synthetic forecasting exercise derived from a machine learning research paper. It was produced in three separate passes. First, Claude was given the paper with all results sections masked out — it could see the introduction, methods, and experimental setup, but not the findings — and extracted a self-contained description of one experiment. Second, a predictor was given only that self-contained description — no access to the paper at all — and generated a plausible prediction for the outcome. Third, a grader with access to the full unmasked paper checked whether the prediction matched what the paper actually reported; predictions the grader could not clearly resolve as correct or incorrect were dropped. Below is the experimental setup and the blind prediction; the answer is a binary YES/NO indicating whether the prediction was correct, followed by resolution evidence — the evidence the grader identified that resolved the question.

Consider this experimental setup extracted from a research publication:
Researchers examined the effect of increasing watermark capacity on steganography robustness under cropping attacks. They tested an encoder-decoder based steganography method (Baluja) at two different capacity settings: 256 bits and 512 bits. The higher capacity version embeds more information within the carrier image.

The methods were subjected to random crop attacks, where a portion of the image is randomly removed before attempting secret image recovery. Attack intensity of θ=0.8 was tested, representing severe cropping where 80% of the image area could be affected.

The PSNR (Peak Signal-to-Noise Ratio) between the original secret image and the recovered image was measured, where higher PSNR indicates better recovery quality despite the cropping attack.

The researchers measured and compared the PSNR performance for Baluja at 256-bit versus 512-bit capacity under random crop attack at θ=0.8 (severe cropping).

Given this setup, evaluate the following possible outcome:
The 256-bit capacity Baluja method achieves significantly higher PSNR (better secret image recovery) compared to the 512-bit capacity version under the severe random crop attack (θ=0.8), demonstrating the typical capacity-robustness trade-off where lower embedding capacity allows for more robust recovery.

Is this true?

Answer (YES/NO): NO